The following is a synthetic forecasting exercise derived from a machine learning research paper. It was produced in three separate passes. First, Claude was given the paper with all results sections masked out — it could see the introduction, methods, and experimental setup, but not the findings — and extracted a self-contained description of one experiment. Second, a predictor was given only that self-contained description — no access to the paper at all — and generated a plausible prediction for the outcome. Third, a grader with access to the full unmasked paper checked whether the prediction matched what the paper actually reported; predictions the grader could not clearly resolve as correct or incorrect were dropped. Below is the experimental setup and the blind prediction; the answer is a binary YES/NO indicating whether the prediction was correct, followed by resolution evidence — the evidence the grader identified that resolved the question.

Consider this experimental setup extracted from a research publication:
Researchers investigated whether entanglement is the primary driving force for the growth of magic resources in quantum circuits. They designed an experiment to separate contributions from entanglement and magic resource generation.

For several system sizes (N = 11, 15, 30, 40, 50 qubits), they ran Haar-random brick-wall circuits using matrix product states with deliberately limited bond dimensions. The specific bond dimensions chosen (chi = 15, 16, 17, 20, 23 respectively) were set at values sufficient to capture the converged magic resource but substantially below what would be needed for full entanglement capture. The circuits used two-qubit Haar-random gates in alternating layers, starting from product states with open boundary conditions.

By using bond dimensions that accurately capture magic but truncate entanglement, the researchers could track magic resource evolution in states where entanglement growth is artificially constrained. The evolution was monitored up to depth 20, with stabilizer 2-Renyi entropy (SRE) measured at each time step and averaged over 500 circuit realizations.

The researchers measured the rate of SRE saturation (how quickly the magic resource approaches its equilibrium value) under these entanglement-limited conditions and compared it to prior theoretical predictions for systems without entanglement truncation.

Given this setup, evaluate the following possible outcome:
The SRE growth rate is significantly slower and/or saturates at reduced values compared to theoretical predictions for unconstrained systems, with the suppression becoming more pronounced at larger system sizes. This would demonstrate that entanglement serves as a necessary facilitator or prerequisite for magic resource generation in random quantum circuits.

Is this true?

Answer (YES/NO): NO